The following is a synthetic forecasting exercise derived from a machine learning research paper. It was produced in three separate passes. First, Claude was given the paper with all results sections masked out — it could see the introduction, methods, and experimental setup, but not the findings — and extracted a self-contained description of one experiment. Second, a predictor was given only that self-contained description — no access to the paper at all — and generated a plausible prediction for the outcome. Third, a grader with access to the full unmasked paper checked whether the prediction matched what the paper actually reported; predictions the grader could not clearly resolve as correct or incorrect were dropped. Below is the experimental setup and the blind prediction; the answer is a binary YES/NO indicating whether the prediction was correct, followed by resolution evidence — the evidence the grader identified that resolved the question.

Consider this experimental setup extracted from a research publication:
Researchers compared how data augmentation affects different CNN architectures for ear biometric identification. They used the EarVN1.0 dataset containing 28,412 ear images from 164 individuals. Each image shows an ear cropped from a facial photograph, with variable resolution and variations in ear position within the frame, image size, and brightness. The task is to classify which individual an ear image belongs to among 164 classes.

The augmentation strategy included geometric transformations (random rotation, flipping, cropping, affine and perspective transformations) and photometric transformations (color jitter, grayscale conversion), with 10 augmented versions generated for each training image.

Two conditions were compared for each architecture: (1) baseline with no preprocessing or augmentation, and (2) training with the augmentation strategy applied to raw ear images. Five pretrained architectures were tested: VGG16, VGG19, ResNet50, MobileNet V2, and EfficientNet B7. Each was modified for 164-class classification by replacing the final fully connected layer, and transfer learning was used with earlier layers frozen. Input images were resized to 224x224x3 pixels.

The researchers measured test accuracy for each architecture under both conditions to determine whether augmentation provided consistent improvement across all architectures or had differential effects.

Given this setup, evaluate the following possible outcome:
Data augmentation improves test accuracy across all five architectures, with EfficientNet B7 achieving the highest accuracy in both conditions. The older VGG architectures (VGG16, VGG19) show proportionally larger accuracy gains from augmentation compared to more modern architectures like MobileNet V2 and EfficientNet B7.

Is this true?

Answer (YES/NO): NO